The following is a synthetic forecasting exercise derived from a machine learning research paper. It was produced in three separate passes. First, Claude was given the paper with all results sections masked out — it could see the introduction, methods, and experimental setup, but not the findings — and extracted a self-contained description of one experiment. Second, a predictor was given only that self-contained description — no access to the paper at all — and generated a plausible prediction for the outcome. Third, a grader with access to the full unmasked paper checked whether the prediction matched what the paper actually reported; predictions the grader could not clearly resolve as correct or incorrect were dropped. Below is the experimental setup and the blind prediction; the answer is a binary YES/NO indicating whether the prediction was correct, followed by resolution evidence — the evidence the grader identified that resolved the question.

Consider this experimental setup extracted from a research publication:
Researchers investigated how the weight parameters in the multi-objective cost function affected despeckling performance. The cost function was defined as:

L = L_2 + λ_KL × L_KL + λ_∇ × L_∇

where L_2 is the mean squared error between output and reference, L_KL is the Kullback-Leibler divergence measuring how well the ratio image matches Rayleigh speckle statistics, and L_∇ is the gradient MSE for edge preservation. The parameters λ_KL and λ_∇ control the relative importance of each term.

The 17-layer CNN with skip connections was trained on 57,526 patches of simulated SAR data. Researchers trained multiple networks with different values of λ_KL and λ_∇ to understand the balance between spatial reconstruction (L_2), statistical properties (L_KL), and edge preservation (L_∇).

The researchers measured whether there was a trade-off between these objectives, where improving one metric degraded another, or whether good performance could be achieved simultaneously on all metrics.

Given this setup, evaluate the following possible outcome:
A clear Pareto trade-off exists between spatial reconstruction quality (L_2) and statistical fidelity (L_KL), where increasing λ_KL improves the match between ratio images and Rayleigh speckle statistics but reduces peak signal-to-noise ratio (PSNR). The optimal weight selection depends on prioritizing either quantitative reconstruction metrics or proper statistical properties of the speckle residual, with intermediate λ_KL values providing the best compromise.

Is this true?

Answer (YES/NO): NO